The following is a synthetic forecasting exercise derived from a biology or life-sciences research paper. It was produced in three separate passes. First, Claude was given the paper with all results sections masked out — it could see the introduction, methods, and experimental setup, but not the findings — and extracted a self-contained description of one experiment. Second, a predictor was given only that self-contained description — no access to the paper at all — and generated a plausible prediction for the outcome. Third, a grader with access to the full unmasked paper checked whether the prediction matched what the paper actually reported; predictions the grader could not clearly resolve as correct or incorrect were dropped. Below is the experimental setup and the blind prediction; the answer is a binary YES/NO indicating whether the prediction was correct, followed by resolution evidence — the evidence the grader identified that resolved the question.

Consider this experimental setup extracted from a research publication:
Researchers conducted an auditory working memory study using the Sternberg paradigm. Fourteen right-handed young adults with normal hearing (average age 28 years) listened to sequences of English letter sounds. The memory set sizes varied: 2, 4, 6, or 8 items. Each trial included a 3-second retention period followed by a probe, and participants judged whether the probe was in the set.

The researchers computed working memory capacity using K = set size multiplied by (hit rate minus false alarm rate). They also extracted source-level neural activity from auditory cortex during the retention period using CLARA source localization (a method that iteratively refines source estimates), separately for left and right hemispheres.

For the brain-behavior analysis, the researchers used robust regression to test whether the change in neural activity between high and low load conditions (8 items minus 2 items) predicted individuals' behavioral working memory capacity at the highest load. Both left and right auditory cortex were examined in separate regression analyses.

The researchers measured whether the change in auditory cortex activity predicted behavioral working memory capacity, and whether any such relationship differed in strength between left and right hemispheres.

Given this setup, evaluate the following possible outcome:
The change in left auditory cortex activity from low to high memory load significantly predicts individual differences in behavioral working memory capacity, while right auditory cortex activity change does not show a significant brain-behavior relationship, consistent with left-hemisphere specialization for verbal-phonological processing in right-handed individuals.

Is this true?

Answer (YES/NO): YES